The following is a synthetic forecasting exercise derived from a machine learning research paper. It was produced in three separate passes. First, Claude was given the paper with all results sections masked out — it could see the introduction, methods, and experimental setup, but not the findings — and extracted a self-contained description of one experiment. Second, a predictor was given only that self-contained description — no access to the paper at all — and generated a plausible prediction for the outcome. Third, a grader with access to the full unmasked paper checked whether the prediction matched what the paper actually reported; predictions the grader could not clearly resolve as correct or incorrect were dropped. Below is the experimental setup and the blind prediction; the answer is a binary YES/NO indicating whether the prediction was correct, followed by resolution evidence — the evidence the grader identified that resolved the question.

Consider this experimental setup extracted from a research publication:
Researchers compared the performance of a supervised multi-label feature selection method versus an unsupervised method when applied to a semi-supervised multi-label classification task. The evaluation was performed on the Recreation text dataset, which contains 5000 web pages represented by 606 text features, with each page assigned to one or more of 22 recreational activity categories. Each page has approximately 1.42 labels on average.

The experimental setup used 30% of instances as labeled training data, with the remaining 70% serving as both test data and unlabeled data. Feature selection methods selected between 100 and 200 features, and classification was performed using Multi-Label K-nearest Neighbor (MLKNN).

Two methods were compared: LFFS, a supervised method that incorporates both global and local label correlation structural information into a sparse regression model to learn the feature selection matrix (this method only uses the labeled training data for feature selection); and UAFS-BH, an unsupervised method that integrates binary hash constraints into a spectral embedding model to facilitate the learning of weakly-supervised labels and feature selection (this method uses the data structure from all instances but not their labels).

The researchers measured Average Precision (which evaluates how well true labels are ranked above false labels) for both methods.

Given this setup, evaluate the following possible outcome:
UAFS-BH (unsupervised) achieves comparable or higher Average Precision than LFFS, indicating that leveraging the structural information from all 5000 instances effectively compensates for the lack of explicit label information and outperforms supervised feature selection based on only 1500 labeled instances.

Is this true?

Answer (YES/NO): YES